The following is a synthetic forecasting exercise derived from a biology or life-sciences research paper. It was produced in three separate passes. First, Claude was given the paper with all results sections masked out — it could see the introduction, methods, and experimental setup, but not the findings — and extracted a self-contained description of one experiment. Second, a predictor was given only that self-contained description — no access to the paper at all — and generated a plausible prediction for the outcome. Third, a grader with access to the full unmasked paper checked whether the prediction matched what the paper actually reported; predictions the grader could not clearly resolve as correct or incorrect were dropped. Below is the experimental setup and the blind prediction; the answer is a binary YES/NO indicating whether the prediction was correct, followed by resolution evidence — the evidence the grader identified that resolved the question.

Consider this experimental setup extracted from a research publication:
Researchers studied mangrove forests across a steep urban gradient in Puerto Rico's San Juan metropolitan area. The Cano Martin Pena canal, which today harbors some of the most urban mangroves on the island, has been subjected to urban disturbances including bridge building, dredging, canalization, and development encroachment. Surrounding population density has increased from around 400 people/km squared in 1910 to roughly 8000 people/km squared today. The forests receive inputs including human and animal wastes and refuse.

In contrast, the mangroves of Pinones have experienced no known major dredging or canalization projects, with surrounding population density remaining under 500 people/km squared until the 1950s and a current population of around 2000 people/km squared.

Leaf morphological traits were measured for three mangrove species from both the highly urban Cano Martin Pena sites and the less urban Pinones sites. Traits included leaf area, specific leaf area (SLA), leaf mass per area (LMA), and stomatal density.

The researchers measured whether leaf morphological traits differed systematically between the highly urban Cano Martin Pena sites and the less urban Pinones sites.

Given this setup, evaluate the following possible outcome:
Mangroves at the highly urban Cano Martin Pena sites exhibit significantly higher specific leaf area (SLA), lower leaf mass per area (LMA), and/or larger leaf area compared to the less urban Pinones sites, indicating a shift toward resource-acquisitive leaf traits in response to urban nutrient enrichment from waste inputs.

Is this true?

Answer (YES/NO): NO